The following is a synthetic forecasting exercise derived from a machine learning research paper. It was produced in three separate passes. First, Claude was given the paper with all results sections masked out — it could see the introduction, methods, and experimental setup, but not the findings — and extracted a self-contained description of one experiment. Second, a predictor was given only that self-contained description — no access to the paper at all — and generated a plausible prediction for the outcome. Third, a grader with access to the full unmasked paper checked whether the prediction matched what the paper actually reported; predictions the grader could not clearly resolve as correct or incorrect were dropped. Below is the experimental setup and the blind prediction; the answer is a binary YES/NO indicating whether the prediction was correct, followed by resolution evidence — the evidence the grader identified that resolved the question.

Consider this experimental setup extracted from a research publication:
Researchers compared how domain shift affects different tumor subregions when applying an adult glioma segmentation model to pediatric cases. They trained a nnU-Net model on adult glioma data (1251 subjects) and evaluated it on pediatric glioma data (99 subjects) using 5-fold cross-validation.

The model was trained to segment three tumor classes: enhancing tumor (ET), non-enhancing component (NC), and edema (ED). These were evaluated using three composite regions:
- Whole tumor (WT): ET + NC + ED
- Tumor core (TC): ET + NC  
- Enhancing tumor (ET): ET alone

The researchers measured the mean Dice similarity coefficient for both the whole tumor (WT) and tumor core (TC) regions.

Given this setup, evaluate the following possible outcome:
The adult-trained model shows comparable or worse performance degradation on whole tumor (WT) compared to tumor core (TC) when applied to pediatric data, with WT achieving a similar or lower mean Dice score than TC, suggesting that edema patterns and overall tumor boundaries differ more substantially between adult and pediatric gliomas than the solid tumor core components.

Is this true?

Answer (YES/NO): NO